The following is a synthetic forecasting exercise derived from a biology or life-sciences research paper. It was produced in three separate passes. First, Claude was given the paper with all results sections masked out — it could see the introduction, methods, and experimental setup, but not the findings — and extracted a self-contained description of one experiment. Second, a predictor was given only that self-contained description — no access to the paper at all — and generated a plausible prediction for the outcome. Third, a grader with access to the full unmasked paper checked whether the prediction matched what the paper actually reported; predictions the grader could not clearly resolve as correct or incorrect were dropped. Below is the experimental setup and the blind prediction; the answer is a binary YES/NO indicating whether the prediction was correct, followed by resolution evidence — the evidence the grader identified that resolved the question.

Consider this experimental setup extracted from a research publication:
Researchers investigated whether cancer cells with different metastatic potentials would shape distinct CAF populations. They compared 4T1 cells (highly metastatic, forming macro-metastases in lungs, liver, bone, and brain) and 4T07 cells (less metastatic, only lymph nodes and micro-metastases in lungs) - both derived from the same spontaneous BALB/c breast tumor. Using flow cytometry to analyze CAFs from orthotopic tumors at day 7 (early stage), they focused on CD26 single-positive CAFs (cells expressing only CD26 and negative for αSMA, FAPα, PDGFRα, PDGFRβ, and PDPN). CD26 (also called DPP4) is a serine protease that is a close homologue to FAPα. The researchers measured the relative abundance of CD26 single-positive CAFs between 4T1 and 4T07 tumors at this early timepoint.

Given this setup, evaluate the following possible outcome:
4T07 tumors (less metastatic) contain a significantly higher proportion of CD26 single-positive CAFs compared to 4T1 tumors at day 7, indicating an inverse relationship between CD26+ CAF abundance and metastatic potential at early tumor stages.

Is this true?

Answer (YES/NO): YES